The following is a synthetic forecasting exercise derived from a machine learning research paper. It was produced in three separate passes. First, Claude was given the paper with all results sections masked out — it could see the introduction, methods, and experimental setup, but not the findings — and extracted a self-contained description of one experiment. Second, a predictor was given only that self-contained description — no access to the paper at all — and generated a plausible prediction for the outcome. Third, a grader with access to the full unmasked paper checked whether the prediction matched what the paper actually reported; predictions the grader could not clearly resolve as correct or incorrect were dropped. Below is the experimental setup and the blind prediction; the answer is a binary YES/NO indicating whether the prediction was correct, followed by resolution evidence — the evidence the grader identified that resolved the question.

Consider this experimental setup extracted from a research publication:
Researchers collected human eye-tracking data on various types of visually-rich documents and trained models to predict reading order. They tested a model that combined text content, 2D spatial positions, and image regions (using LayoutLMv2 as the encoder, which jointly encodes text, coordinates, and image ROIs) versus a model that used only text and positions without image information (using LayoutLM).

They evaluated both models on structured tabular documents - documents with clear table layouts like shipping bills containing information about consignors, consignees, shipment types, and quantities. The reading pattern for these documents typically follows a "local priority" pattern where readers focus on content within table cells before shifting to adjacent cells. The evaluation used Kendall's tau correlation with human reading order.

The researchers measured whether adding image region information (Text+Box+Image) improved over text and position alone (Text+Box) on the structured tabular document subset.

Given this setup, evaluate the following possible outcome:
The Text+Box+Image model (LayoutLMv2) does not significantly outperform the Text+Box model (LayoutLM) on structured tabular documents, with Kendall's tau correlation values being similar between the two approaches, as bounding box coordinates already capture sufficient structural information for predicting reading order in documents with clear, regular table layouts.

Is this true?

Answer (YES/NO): NO